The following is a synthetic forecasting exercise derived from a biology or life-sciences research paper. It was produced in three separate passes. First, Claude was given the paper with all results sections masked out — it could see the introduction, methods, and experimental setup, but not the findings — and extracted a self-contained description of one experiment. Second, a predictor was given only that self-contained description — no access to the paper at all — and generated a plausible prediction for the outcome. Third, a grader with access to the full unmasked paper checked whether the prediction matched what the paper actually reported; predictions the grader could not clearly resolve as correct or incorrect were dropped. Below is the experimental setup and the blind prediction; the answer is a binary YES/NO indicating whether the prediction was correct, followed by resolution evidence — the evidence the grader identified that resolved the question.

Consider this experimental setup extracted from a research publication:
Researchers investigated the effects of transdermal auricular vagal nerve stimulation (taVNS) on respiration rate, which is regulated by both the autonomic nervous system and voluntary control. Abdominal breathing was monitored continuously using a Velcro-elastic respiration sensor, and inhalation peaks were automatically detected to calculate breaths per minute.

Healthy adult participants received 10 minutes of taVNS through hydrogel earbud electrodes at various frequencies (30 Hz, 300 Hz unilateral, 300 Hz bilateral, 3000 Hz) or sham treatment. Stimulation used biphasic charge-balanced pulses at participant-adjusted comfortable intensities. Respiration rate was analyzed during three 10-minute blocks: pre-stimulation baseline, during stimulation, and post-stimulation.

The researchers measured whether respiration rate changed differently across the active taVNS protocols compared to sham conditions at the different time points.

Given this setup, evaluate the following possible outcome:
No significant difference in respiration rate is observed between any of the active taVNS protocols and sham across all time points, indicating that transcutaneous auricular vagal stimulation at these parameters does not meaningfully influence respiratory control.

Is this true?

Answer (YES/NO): YES